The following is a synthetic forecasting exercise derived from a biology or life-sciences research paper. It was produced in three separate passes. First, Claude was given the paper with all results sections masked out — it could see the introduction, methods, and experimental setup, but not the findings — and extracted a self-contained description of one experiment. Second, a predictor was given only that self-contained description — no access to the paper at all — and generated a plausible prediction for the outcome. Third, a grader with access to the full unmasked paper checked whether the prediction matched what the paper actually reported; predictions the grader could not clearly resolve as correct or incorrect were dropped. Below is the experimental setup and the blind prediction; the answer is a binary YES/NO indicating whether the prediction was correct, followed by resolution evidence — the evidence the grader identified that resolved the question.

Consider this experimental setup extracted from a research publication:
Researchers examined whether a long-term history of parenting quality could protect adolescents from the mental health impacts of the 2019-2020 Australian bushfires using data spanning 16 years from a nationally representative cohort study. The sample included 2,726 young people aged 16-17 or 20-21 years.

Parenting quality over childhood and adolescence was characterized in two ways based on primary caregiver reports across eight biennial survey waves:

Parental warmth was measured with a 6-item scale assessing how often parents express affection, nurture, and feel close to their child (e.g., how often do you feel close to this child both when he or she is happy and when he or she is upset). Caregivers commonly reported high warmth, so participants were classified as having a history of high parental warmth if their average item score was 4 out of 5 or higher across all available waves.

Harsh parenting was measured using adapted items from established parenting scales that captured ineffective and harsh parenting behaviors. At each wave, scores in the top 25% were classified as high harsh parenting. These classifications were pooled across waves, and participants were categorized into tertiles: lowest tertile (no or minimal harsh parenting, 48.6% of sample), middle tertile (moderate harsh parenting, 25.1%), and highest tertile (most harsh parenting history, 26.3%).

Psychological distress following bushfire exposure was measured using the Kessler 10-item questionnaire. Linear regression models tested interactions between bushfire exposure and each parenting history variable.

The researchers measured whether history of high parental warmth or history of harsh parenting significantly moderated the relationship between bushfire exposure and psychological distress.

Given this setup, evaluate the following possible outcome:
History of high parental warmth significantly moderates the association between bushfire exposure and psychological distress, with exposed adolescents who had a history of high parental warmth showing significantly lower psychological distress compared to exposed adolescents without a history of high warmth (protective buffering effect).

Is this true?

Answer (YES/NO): NO